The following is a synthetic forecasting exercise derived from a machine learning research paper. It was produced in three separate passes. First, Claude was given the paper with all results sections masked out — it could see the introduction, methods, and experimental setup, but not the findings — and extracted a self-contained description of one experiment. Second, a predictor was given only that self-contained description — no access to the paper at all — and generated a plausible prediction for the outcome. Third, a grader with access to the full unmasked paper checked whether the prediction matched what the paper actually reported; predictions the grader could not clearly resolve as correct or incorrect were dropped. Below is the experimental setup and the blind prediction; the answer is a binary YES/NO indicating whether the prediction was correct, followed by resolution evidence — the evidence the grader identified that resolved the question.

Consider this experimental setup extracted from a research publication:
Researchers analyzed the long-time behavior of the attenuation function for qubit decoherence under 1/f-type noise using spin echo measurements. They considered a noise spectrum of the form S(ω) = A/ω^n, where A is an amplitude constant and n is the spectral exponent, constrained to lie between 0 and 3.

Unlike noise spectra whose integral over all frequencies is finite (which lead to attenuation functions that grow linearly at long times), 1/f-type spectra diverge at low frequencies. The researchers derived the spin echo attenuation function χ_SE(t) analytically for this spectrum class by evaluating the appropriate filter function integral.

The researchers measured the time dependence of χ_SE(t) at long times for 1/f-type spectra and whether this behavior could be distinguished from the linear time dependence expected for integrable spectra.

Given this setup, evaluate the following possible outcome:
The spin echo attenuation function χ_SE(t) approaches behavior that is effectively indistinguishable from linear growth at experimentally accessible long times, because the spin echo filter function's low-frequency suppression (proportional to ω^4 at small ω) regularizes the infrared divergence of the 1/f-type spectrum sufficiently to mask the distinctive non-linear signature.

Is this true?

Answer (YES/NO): NO